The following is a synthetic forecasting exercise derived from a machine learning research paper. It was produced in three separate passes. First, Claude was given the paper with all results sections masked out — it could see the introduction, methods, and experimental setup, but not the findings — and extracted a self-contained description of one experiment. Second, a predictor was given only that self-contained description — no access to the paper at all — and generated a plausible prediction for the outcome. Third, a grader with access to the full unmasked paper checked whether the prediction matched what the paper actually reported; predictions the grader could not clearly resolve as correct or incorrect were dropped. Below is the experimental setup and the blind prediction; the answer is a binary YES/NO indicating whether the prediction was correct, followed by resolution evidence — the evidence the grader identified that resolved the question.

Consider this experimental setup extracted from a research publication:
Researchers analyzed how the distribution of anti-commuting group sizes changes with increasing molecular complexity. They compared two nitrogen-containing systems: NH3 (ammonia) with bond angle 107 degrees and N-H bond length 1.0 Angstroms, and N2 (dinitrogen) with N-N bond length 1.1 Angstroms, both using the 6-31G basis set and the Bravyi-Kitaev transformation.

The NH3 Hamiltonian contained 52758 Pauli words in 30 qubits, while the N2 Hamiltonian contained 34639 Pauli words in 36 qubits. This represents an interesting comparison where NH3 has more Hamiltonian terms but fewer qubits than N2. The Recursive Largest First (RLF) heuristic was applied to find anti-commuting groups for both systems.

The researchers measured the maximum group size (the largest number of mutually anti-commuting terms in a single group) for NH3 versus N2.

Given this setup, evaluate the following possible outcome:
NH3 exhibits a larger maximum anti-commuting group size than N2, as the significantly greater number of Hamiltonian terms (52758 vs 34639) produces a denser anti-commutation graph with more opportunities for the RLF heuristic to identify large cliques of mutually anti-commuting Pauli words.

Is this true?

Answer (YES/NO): YES